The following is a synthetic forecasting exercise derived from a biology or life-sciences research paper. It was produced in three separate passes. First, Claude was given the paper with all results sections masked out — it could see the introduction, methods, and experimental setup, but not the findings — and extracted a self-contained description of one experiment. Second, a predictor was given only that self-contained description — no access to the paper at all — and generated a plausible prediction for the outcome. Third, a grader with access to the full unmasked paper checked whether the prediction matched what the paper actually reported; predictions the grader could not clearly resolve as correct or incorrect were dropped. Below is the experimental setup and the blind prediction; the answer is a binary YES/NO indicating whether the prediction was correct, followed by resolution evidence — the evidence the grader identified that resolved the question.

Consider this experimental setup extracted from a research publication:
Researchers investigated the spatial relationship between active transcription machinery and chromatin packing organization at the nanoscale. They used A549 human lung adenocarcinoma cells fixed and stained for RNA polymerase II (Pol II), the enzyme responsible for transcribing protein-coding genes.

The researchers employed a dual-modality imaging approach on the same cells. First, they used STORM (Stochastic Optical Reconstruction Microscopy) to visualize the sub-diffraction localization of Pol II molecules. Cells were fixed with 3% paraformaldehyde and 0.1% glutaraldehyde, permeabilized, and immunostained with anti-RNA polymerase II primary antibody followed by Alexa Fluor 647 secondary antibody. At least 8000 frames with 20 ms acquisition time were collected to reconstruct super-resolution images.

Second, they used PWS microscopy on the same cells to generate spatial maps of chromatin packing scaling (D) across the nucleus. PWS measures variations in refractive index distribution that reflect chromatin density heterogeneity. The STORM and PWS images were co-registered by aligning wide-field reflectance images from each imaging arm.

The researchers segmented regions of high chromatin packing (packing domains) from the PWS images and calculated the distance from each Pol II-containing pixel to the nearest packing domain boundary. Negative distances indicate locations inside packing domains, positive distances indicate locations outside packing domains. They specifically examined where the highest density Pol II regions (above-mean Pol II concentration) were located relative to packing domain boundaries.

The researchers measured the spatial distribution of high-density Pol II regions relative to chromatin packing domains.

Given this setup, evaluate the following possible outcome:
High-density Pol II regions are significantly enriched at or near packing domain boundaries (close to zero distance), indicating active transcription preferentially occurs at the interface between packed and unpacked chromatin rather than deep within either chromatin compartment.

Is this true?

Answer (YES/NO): YES